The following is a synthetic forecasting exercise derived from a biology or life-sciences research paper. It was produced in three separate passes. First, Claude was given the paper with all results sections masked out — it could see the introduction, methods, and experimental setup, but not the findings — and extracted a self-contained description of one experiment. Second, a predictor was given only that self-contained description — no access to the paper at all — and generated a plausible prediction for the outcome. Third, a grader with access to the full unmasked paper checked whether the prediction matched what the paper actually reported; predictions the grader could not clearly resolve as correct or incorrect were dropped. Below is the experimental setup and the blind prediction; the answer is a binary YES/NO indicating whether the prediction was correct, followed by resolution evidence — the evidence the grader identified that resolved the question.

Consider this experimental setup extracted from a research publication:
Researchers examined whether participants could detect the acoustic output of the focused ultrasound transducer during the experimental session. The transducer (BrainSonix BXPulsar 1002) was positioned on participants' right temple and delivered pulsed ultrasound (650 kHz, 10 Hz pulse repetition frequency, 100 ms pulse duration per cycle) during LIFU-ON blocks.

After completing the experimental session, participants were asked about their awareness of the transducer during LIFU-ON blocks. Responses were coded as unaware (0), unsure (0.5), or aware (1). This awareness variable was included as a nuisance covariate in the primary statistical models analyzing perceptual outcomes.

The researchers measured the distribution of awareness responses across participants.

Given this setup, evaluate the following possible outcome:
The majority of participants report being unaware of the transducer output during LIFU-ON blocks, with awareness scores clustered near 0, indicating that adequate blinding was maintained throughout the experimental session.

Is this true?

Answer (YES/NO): NO